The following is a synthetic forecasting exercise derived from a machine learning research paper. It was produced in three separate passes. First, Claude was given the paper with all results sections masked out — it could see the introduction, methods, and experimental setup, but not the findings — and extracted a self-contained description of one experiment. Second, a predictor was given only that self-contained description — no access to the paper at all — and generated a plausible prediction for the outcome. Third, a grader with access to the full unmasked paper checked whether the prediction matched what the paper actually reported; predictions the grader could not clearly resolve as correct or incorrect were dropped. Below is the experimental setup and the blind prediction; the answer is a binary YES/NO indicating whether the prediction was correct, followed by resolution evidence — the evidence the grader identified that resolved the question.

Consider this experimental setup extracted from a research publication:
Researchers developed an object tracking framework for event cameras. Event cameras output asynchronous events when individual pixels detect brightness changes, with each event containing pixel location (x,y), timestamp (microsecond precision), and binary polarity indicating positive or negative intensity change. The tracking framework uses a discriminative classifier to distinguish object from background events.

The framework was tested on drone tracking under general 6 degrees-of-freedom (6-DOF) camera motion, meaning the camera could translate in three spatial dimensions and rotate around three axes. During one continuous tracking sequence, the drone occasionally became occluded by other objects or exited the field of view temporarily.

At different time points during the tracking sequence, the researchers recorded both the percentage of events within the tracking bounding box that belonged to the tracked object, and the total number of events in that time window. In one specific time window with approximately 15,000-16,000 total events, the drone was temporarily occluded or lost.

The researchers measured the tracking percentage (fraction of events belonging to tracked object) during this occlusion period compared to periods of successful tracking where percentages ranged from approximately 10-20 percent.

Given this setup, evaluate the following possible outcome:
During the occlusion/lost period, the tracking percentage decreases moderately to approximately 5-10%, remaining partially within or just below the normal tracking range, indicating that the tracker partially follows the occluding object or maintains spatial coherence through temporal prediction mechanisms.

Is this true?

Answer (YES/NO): NO